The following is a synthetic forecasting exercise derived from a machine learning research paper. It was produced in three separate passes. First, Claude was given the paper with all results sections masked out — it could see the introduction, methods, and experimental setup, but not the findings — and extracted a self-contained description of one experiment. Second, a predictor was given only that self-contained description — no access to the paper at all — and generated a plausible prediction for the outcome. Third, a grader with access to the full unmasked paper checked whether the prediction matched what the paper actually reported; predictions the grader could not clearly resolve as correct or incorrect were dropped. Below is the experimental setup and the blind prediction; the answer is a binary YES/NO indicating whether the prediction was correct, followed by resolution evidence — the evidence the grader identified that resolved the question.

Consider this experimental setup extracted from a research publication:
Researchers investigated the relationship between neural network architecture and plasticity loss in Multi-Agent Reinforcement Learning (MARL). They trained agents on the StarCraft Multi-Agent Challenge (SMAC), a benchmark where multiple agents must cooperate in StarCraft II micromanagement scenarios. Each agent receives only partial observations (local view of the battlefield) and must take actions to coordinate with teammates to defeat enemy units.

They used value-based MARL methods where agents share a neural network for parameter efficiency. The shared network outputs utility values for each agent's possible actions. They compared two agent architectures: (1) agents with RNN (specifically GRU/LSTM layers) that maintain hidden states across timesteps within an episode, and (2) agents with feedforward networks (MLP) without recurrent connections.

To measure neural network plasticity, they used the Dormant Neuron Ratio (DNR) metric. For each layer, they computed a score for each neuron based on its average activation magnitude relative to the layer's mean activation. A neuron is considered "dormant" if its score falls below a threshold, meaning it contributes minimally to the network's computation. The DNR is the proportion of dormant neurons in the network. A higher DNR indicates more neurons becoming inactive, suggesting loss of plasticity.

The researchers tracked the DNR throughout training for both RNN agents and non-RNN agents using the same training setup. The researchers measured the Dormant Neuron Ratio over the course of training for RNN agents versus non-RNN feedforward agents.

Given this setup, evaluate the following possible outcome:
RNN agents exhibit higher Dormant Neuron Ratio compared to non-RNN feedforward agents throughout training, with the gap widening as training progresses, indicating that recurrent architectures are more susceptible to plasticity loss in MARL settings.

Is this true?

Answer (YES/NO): NO